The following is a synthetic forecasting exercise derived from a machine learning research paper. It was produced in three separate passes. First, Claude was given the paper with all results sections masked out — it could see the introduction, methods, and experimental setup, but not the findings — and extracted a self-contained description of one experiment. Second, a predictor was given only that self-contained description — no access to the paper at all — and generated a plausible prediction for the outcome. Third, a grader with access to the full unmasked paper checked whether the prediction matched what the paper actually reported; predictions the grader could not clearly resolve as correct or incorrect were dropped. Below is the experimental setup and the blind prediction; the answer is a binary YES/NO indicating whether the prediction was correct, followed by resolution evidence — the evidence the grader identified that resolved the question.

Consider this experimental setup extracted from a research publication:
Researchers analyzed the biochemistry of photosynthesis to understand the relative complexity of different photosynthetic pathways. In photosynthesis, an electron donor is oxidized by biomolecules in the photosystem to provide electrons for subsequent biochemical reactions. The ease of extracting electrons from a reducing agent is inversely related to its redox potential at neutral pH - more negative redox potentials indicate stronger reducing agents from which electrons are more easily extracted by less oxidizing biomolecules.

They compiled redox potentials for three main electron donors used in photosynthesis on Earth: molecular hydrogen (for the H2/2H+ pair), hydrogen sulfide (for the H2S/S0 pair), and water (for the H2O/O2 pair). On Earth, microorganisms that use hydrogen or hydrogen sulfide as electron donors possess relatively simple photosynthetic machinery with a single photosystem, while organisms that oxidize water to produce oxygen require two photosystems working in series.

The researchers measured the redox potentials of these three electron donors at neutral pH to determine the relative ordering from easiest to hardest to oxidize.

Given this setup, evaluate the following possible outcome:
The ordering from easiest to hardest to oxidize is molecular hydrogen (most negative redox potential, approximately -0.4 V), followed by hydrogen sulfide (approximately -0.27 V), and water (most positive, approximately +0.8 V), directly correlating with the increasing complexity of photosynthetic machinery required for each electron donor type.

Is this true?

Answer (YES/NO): NO